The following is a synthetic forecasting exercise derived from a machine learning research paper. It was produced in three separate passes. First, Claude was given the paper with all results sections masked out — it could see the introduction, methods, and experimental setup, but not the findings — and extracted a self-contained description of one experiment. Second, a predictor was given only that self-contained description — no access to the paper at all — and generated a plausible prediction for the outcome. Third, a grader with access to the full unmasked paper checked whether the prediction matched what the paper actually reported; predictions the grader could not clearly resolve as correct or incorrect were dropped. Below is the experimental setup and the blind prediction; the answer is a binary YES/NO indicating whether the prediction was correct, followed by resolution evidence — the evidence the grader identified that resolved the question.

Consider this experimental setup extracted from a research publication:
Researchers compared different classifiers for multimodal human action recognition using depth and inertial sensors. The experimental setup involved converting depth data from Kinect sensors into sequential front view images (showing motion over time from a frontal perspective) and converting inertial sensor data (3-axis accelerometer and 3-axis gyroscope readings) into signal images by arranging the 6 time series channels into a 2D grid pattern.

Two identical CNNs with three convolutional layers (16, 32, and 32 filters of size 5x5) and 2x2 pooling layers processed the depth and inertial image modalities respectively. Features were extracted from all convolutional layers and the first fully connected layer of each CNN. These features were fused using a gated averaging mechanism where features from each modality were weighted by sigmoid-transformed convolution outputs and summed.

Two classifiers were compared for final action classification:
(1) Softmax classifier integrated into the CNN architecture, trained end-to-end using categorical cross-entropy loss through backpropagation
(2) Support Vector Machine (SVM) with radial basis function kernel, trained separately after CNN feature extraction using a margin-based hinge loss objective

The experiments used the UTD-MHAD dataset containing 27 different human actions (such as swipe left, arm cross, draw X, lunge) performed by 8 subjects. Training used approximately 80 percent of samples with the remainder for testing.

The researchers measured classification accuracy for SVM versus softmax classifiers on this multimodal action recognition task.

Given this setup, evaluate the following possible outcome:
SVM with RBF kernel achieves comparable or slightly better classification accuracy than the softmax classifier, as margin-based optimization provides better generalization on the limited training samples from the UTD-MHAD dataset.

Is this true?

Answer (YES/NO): YES